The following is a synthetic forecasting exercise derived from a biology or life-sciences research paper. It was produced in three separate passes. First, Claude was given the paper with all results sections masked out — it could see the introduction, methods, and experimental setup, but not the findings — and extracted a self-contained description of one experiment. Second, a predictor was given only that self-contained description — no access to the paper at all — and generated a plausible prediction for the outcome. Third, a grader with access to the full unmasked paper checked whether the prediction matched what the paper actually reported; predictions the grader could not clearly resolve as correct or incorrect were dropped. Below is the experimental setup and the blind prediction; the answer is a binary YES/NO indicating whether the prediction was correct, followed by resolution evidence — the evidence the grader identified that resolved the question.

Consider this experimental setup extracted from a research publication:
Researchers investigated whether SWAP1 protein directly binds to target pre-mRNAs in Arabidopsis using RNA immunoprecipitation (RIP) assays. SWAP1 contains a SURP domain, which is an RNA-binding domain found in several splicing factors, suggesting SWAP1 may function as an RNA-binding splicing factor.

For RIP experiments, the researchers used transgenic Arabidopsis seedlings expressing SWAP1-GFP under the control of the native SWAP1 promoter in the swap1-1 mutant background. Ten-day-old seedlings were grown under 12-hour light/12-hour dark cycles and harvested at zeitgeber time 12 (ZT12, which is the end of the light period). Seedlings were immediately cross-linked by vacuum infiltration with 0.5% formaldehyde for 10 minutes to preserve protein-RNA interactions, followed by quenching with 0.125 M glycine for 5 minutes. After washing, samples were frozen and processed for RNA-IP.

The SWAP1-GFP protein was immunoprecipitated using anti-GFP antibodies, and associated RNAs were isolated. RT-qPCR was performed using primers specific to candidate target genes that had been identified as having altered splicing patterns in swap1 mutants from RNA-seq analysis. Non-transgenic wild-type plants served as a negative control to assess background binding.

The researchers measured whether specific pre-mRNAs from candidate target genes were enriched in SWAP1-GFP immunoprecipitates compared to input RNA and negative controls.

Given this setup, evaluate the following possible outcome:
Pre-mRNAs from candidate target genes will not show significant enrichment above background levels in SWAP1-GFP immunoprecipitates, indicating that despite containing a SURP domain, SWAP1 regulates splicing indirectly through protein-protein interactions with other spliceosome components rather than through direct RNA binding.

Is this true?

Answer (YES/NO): NO